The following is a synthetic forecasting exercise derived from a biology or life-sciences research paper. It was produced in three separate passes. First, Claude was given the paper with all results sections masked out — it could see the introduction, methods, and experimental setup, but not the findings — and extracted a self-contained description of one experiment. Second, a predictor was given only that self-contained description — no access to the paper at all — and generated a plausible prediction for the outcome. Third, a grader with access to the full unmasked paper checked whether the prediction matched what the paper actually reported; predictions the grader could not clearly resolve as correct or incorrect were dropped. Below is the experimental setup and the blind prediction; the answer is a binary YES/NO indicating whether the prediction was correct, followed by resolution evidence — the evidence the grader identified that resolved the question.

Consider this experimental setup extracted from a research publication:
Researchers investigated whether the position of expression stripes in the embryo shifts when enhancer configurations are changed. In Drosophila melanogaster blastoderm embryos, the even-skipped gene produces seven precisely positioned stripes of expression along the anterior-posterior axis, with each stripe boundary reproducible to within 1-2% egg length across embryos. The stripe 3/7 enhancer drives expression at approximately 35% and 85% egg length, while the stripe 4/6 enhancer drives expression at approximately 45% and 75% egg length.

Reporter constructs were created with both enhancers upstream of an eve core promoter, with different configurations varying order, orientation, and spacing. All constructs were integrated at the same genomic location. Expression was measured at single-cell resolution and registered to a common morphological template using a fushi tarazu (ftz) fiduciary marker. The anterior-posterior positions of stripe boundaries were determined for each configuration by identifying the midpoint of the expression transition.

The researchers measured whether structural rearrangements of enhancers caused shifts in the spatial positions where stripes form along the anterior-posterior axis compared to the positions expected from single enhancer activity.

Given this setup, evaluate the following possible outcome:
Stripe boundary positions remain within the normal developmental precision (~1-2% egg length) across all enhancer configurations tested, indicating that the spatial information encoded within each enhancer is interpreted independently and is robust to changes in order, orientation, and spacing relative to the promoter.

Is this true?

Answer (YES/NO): YES